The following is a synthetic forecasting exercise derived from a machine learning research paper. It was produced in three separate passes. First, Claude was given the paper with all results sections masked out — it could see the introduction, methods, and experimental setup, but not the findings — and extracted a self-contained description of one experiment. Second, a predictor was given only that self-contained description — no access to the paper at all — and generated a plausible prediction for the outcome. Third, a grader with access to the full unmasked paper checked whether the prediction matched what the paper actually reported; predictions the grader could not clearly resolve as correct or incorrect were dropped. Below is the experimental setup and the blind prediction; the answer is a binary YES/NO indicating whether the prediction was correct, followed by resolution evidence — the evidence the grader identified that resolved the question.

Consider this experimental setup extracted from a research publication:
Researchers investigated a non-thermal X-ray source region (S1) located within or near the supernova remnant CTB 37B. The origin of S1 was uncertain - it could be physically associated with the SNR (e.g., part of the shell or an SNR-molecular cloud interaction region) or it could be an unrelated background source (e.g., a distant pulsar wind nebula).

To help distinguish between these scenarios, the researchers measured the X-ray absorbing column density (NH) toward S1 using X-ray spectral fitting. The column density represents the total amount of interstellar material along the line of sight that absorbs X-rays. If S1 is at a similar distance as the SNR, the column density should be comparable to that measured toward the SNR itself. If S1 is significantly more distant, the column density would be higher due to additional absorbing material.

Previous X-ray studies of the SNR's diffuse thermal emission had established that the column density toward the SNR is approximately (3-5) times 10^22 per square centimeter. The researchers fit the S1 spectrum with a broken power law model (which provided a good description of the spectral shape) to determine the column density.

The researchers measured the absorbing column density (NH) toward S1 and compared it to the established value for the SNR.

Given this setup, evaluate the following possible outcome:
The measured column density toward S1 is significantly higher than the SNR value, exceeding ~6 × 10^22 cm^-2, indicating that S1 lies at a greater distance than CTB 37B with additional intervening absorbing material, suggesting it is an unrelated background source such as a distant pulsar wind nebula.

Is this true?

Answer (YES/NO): NO